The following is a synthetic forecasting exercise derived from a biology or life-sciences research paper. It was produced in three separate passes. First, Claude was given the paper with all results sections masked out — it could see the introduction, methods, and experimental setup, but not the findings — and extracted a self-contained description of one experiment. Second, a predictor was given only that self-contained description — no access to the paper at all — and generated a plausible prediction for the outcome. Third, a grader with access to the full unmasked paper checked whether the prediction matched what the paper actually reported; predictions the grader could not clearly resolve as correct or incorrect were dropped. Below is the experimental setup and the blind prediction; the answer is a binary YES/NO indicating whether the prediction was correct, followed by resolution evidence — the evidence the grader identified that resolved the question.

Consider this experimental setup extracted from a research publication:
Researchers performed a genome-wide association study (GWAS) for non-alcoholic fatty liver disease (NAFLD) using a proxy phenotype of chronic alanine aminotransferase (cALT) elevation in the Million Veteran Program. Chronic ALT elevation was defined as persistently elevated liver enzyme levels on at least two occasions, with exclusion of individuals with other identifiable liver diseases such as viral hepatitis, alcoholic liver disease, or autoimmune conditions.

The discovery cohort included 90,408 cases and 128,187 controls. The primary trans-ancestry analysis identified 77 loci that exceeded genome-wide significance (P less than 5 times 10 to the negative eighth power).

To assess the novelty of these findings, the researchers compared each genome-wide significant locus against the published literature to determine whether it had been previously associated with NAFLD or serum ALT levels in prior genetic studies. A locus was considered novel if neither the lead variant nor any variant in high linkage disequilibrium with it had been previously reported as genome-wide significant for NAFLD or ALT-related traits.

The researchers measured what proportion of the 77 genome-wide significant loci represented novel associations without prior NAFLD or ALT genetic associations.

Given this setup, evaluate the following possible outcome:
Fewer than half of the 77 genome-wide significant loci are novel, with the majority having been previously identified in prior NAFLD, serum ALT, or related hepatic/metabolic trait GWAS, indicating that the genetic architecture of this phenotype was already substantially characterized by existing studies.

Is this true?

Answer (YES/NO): YES